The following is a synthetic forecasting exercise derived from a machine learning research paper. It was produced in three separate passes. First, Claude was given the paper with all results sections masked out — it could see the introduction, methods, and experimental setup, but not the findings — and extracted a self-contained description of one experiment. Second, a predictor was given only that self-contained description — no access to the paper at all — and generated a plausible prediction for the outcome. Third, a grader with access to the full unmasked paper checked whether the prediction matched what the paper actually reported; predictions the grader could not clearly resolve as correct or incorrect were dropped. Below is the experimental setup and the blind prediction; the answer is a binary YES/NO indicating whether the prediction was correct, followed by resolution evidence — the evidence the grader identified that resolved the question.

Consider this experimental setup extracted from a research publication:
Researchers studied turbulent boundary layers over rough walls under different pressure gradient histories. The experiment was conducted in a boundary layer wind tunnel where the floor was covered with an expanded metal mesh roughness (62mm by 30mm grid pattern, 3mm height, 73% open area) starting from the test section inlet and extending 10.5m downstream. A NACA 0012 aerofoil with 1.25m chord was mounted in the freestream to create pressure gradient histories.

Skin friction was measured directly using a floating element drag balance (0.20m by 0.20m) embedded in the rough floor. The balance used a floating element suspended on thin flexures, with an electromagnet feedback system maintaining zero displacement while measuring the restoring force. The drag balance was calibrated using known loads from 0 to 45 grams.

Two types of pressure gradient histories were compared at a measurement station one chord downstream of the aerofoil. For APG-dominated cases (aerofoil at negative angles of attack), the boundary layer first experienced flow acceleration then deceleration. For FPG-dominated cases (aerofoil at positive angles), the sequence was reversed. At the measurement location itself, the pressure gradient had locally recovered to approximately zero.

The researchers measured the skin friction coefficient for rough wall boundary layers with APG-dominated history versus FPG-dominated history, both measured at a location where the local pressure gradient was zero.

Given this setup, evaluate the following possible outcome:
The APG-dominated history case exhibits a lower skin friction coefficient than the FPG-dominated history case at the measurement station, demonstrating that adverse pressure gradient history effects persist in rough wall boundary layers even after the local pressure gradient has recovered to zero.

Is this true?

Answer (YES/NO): YES